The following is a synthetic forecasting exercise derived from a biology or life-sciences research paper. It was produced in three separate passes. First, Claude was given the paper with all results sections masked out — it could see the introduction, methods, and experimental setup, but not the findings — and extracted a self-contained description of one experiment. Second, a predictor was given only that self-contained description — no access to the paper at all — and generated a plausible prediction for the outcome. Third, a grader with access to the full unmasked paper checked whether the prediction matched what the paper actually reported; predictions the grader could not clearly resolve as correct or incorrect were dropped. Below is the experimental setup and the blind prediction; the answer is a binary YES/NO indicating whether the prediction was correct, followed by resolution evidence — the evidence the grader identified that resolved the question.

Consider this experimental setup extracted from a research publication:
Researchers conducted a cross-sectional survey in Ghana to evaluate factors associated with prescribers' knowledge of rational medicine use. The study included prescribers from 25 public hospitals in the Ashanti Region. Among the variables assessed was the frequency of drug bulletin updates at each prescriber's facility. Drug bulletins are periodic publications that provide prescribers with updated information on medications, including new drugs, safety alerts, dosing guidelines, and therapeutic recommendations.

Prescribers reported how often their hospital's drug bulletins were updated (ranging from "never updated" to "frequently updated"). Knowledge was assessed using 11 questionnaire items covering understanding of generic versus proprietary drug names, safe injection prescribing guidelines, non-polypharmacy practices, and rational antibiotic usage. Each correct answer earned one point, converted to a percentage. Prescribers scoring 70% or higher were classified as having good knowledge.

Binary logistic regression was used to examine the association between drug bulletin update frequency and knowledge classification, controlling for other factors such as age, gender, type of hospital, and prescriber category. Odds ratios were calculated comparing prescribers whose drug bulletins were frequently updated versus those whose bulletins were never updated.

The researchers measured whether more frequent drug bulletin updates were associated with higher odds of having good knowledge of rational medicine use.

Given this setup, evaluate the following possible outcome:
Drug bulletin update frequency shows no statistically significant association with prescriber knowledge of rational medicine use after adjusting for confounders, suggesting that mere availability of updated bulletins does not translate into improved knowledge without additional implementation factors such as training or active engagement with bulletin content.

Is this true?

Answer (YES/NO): NO